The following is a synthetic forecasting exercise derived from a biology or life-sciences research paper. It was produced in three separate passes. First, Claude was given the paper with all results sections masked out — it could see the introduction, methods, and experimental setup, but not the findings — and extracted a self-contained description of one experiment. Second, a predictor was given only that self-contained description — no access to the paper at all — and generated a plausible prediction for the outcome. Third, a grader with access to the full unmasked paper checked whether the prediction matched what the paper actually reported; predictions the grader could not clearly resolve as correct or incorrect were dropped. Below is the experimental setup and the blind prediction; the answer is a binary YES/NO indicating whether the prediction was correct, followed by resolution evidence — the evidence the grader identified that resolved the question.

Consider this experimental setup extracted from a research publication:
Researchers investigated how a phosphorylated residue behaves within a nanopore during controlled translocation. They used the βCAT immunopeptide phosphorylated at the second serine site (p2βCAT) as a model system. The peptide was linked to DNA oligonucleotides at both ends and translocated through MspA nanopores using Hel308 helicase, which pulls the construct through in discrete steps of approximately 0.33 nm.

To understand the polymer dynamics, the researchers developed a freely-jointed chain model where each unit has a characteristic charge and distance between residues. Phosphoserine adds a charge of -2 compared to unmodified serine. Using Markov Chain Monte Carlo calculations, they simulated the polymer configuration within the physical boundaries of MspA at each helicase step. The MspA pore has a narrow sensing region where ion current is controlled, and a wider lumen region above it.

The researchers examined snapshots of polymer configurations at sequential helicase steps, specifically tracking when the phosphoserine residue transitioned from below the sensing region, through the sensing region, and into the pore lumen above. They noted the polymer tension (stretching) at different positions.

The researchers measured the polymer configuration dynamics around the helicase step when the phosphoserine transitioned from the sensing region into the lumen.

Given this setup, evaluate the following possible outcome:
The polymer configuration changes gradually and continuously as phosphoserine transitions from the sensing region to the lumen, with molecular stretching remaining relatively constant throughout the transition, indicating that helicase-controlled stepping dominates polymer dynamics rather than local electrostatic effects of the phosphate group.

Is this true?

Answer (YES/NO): NO